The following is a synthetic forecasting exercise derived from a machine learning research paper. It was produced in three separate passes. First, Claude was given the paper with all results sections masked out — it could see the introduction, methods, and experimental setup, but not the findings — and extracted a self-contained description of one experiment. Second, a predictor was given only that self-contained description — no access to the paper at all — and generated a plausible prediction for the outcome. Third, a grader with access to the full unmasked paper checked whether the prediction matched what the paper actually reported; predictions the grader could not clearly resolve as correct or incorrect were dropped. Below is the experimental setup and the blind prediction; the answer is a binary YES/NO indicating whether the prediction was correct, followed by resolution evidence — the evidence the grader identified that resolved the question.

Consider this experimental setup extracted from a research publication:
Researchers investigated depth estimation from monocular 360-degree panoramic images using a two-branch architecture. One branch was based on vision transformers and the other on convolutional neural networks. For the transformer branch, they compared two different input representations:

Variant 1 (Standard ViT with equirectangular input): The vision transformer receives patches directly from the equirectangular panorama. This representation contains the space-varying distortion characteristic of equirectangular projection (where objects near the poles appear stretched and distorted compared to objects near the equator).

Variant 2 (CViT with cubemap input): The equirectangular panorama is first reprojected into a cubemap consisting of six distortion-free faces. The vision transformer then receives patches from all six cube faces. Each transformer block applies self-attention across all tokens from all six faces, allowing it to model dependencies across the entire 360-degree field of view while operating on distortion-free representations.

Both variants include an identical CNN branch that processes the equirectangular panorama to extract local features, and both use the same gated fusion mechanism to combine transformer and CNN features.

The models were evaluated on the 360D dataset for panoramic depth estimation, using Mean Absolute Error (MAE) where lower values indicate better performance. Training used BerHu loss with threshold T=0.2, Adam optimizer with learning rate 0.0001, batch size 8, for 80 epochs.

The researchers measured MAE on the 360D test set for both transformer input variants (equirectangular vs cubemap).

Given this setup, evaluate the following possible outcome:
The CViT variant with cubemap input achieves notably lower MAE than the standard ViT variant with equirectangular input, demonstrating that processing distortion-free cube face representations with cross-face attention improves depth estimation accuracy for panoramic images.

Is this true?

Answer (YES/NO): YES